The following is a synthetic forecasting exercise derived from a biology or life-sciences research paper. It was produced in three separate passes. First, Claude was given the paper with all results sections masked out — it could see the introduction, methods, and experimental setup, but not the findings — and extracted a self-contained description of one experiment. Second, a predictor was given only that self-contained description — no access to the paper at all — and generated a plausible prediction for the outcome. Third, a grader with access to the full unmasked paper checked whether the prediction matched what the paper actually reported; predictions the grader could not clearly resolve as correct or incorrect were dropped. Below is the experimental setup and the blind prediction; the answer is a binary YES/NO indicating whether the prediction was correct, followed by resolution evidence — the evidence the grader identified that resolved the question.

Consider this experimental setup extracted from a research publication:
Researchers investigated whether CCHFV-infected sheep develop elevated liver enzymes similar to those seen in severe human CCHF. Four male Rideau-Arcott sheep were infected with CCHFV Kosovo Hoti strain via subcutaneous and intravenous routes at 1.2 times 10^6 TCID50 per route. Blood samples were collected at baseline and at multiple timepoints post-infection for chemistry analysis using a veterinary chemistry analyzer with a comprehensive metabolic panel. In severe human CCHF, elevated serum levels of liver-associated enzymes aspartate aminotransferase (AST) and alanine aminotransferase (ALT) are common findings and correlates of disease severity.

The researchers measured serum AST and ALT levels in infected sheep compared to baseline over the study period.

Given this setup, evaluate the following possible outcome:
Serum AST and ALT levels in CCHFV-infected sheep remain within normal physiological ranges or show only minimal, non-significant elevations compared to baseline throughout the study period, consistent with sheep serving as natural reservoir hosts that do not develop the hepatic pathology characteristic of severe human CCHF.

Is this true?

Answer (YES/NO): YES